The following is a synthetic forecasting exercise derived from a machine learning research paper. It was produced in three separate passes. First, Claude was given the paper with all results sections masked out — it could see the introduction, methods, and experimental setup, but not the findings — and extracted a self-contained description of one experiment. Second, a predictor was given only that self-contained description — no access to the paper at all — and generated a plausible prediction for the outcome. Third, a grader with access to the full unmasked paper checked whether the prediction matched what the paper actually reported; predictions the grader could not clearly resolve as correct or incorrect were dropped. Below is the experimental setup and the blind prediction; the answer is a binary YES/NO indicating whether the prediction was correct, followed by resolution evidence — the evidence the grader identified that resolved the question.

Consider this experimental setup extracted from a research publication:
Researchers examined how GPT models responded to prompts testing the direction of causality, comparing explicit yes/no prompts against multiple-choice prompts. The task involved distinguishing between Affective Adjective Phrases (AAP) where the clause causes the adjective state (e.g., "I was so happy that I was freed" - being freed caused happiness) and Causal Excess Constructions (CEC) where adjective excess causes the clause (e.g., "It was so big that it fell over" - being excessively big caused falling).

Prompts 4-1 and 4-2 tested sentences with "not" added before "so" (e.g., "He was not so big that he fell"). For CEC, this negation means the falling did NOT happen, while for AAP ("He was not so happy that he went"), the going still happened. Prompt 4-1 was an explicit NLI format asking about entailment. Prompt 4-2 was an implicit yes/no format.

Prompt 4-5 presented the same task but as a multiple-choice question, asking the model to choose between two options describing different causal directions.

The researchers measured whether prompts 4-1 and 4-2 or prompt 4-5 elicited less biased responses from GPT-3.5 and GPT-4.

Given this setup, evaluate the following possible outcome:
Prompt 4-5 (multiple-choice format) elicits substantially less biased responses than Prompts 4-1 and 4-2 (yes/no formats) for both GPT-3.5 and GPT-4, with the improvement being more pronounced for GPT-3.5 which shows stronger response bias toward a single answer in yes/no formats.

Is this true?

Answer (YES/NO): NO